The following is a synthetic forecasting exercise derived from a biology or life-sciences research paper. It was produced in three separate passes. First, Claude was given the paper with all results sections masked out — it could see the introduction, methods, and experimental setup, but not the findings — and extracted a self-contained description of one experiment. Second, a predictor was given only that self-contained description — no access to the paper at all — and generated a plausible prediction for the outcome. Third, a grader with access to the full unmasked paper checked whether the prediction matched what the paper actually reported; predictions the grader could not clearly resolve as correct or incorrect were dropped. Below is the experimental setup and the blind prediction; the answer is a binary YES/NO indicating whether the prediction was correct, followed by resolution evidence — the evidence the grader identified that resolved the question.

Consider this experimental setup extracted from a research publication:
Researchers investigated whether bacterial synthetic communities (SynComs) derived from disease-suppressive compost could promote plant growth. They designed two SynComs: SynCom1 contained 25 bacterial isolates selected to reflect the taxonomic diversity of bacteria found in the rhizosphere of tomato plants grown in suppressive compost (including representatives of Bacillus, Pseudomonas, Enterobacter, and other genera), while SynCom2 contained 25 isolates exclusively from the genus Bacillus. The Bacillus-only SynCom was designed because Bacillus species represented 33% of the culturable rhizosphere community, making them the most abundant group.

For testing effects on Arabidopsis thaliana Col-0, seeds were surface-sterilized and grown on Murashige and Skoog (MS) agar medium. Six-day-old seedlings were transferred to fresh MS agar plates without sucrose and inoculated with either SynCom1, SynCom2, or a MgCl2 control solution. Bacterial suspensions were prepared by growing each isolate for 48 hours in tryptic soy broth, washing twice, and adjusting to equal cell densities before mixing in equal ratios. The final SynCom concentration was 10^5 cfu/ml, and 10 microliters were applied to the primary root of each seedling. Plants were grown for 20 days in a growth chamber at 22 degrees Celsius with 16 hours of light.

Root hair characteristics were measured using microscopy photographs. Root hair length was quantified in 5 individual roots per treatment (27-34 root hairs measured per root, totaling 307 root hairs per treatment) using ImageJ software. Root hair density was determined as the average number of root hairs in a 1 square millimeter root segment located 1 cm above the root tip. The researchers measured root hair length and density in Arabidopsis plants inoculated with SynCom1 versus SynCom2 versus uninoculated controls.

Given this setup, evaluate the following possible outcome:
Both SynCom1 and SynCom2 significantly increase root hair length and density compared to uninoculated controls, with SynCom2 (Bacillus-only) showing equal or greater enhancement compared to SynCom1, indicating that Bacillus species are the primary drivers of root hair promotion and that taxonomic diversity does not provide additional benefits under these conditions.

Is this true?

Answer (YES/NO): NO